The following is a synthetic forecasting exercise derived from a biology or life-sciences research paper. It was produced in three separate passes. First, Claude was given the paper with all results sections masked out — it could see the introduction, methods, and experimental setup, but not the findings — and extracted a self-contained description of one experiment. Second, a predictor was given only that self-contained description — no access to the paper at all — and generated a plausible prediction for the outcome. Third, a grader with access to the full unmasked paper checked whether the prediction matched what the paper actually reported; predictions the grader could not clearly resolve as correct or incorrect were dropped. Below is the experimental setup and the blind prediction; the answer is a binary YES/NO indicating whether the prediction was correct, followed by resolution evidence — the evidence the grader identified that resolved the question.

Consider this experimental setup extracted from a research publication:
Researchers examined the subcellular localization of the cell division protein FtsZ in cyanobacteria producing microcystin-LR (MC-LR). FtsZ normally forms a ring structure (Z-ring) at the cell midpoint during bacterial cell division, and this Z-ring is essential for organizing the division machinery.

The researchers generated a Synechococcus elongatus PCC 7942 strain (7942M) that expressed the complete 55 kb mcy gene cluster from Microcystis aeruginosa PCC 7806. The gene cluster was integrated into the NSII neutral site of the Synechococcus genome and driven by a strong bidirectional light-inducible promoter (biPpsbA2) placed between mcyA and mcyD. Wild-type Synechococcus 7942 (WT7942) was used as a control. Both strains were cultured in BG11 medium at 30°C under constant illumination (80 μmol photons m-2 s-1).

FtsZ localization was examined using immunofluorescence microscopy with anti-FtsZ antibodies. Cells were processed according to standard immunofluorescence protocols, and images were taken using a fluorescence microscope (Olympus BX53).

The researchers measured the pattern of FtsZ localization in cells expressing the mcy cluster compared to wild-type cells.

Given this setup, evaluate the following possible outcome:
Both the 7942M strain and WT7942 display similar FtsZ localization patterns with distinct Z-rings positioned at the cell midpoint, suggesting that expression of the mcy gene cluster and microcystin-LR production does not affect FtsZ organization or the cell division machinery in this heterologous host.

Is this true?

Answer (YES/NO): NO